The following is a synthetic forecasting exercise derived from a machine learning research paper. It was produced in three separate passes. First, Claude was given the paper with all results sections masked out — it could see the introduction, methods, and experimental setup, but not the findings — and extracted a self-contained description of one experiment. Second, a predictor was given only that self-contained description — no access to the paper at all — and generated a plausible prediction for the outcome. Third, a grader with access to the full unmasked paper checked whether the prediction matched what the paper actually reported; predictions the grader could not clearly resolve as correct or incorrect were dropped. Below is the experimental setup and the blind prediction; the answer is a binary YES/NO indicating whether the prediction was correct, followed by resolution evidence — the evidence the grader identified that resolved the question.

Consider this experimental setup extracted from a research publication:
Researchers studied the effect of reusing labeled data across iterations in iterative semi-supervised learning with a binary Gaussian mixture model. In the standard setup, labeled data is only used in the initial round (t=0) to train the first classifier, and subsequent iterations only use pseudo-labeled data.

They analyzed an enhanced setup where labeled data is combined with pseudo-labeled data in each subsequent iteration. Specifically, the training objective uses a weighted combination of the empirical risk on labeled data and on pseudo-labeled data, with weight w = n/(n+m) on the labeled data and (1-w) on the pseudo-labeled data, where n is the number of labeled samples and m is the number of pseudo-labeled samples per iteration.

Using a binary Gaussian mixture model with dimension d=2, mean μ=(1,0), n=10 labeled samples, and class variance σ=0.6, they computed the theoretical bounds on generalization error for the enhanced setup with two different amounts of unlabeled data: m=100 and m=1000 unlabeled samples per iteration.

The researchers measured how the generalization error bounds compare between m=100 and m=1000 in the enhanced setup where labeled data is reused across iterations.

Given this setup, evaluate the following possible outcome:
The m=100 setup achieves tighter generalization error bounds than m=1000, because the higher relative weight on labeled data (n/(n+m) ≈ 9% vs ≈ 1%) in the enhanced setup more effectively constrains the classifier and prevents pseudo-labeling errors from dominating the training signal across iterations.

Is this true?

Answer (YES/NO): NO